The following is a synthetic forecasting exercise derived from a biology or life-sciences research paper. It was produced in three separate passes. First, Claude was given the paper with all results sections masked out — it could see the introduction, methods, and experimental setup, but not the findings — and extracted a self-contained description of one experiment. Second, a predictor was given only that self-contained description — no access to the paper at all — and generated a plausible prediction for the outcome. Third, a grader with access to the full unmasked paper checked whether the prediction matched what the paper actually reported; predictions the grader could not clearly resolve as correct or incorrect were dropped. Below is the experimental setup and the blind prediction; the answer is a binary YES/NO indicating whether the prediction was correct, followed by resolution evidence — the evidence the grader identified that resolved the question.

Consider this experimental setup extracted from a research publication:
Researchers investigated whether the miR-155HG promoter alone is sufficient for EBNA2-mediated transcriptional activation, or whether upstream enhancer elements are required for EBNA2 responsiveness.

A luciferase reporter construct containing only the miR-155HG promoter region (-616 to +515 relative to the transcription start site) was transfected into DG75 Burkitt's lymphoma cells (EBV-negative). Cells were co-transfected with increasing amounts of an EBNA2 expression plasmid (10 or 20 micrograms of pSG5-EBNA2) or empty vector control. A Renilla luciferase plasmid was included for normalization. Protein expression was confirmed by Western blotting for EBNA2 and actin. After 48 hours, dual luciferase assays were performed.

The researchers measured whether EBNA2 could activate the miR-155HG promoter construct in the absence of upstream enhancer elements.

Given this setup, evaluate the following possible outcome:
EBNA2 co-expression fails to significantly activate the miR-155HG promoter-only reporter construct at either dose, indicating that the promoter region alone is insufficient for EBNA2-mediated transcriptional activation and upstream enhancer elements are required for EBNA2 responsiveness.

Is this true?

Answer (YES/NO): YES